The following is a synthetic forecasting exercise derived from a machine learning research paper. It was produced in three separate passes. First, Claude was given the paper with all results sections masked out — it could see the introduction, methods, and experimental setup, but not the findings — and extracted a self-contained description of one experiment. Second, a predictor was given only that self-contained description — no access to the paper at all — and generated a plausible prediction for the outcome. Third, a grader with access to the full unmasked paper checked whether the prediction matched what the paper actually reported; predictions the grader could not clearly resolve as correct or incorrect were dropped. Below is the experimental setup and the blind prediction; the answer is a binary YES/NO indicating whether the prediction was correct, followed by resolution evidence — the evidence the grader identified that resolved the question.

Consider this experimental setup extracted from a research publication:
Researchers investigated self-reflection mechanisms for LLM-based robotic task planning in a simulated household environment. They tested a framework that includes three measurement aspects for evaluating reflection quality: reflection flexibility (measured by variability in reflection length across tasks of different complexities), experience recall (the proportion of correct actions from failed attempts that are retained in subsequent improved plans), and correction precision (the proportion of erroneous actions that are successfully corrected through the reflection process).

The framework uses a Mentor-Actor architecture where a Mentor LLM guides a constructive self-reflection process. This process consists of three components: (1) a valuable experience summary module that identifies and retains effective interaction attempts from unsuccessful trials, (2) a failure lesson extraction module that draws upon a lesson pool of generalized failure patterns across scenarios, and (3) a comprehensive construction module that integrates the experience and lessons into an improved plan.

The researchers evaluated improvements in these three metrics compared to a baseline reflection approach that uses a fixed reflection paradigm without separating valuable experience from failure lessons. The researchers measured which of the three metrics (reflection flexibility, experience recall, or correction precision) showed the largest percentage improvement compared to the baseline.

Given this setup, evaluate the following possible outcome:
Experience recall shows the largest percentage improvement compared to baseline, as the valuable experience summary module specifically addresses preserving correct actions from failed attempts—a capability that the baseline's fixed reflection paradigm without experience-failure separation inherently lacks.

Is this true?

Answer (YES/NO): NO